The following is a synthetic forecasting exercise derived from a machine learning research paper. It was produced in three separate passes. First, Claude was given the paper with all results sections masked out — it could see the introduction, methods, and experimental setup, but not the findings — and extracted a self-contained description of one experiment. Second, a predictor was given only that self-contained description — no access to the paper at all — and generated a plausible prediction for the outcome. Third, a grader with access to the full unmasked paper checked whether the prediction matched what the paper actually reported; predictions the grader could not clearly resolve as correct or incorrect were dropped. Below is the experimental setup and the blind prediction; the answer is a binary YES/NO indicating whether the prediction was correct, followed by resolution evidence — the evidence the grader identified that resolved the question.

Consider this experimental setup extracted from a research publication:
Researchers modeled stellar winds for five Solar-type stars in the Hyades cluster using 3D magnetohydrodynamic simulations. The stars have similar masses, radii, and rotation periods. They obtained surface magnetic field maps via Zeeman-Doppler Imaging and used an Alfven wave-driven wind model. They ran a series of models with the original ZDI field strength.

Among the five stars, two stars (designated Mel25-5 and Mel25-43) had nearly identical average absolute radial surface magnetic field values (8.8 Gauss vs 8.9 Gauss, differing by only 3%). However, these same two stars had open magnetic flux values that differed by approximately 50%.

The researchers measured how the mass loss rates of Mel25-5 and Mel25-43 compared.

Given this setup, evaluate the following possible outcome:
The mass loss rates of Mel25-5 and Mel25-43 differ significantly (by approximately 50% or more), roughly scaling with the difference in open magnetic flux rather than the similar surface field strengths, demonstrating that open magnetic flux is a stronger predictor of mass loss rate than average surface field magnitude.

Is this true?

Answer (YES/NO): YES